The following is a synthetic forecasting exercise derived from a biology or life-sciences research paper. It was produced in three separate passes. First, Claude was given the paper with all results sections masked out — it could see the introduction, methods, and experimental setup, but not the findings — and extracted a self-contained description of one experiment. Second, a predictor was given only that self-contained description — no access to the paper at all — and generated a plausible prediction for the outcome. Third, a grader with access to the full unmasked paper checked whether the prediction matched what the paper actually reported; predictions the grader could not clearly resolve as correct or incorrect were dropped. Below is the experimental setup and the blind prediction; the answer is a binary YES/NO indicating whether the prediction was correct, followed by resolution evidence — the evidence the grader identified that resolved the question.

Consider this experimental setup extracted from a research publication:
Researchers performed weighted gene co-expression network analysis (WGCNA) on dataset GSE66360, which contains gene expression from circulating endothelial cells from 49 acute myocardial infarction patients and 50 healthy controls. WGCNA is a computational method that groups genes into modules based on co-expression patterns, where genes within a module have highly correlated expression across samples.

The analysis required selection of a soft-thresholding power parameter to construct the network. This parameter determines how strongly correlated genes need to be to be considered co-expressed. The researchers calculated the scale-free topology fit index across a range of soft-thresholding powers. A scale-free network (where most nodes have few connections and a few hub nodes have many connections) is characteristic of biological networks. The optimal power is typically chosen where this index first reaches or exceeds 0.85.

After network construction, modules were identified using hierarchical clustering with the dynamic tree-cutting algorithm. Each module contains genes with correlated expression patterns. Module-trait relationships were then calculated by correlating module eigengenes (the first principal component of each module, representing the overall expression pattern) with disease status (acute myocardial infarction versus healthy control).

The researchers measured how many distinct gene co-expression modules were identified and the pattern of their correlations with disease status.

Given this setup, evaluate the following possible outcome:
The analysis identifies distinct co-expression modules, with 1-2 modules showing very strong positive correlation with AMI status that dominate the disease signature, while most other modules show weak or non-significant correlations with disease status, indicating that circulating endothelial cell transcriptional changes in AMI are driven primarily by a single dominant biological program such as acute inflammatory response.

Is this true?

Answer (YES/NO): NO